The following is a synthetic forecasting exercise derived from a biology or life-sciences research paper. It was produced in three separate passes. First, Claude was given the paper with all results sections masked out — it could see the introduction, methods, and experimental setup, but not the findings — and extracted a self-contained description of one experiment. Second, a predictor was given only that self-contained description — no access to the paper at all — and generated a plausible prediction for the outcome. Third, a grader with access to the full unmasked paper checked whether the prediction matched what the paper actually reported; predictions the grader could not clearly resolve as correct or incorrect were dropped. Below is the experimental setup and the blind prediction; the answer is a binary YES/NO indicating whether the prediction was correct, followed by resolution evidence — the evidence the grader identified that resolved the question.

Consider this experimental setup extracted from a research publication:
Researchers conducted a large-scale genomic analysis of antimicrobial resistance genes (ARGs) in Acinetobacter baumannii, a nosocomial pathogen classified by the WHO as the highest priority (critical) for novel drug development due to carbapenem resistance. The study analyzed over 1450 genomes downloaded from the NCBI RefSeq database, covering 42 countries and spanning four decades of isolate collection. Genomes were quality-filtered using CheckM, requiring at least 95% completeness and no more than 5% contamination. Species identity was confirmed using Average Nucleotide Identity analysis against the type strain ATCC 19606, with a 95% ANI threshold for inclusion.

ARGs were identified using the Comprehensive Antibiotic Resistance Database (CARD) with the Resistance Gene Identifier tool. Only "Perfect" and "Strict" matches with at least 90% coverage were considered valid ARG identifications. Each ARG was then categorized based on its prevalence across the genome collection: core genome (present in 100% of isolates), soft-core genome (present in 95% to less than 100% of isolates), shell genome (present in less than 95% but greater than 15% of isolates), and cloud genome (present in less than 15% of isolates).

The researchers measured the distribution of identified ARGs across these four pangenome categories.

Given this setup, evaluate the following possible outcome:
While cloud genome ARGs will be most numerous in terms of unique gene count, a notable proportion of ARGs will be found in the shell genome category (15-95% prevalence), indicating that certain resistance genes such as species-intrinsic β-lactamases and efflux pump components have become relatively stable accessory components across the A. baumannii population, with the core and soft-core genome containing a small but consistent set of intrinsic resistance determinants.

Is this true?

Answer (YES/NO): NO